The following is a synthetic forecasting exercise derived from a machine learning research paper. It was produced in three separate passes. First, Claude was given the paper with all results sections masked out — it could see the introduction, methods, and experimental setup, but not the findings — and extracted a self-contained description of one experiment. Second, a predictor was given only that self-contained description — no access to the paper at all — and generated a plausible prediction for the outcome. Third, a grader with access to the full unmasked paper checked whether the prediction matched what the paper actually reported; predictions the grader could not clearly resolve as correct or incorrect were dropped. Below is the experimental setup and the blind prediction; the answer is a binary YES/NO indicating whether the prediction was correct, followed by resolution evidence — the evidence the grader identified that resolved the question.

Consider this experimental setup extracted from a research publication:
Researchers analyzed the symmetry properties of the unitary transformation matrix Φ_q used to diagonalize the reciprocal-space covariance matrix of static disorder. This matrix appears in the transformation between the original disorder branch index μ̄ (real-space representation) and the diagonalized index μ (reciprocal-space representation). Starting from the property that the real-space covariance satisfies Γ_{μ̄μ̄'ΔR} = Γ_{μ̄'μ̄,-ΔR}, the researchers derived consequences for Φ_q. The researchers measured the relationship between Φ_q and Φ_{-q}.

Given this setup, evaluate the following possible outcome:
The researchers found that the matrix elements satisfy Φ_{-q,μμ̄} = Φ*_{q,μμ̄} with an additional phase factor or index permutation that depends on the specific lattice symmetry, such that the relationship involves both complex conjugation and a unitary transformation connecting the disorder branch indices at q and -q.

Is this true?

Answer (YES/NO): NO